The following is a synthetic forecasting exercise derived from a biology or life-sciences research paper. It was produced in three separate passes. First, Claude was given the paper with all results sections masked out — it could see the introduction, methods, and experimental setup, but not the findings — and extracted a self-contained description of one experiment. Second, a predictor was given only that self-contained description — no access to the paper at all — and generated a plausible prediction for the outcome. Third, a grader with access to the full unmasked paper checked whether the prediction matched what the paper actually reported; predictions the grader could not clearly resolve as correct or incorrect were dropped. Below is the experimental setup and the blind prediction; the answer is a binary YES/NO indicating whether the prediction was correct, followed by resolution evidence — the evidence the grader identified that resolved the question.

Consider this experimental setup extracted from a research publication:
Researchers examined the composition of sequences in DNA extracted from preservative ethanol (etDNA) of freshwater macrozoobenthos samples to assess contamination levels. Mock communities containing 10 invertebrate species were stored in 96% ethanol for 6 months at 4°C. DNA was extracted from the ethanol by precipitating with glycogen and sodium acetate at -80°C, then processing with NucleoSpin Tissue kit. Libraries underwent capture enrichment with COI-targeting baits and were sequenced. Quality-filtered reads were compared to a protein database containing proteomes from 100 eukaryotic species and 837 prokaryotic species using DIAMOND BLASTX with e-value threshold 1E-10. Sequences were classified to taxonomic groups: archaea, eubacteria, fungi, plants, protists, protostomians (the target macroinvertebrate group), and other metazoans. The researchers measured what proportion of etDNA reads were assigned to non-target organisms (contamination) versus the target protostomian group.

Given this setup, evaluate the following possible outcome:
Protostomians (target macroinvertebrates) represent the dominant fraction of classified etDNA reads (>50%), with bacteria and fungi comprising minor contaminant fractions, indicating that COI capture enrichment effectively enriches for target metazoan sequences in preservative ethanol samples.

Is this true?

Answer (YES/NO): NO